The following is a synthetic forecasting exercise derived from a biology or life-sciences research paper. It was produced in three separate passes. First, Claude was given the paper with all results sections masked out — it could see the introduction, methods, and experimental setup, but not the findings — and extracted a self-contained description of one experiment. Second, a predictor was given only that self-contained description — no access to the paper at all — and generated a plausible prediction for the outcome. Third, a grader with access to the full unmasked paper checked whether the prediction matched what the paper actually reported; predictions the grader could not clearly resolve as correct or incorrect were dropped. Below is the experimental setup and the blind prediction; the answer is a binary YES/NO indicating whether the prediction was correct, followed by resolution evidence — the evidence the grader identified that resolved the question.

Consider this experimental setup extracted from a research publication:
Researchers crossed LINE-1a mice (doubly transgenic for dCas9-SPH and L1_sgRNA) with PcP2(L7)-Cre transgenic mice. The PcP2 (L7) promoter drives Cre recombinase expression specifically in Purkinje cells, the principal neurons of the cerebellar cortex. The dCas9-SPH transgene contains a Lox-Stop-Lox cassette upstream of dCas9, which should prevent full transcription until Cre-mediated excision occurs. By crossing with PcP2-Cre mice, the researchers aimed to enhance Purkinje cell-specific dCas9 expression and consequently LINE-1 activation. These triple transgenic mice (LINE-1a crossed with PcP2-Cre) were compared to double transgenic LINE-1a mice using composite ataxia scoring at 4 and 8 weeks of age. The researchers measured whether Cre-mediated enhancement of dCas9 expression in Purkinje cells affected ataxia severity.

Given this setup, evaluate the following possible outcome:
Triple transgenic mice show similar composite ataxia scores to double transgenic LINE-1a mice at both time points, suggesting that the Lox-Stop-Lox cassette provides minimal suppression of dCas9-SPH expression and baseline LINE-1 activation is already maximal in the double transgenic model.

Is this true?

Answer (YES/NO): NO